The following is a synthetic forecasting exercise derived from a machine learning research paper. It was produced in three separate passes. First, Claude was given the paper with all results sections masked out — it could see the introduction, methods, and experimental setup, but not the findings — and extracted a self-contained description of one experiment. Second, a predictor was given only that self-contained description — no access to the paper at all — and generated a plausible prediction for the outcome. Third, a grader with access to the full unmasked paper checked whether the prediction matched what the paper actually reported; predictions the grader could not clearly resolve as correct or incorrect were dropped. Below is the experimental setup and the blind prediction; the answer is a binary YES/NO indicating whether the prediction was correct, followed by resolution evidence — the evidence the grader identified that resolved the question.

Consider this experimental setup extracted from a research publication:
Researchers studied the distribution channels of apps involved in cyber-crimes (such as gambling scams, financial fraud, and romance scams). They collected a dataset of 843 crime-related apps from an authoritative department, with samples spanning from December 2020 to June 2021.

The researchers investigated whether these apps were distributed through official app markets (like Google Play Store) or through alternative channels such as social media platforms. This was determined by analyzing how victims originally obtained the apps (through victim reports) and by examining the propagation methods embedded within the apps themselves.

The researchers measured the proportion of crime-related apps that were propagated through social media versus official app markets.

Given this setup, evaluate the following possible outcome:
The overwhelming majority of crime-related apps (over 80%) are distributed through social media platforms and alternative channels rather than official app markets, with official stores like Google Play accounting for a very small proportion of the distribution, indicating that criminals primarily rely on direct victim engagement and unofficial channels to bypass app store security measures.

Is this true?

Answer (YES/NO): NO